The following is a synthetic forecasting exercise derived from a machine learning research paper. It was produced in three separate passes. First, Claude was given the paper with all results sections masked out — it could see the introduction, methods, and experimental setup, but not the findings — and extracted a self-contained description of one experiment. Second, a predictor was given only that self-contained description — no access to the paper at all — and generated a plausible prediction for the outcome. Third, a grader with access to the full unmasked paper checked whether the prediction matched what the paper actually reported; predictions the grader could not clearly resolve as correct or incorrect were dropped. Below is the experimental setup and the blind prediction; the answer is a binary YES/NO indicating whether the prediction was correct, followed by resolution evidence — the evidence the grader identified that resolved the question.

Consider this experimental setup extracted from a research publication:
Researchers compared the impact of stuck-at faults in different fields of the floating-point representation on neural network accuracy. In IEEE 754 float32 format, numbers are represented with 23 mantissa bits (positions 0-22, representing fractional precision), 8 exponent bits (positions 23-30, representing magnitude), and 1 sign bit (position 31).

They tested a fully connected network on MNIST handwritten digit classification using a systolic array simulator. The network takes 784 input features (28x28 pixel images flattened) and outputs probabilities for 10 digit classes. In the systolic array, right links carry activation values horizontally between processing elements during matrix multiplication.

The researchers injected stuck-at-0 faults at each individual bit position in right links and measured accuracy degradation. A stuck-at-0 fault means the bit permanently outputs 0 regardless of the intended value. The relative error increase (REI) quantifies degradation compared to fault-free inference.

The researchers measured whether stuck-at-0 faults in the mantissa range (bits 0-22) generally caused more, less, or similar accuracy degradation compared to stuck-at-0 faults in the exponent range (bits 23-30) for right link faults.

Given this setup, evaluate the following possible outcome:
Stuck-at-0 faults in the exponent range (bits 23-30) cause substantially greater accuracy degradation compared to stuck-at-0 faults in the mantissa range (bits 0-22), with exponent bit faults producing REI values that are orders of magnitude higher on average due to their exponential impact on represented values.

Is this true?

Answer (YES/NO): NO